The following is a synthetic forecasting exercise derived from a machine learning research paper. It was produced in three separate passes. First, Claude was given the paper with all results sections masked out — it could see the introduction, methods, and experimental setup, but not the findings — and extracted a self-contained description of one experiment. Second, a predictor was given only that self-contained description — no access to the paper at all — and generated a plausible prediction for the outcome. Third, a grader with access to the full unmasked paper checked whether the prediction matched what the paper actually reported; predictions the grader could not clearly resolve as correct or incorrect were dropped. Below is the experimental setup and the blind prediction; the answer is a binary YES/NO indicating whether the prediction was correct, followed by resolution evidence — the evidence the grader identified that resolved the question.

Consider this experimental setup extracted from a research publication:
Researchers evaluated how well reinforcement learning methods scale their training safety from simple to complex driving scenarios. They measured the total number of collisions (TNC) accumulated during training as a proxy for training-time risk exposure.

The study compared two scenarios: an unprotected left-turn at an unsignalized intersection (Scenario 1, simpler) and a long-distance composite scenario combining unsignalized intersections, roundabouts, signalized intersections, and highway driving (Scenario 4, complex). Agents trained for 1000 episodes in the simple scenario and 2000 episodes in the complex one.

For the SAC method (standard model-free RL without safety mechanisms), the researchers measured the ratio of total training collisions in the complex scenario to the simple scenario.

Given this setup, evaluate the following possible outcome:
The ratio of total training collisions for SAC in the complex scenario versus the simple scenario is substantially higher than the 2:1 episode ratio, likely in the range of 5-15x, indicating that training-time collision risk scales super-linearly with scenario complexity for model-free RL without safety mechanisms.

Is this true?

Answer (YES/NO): NO